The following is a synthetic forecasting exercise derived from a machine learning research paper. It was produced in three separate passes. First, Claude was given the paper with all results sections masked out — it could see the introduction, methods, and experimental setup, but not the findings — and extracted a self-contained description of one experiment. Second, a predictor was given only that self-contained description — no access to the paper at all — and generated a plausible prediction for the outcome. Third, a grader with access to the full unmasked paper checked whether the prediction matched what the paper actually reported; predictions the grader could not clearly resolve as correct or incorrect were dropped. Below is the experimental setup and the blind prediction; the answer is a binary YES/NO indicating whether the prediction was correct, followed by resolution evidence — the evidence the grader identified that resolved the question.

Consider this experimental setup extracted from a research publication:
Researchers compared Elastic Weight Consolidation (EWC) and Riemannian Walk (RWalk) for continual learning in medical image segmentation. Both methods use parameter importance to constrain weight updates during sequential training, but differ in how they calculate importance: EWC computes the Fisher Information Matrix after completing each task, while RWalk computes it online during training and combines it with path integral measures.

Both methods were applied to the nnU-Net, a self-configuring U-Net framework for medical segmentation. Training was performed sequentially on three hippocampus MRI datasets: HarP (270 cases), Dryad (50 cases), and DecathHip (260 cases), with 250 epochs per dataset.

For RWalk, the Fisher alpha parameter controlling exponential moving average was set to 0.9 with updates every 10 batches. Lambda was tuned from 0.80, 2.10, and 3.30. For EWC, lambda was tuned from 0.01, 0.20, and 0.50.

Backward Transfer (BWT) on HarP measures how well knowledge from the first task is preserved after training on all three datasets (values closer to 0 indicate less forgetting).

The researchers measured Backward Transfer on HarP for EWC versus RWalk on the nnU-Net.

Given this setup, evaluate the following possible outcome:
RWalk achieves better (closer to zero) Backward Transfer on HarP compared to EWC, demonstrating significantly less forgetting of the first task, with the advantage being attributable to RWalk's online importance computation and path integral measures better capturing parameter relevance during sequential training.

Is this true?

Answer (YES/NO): NO